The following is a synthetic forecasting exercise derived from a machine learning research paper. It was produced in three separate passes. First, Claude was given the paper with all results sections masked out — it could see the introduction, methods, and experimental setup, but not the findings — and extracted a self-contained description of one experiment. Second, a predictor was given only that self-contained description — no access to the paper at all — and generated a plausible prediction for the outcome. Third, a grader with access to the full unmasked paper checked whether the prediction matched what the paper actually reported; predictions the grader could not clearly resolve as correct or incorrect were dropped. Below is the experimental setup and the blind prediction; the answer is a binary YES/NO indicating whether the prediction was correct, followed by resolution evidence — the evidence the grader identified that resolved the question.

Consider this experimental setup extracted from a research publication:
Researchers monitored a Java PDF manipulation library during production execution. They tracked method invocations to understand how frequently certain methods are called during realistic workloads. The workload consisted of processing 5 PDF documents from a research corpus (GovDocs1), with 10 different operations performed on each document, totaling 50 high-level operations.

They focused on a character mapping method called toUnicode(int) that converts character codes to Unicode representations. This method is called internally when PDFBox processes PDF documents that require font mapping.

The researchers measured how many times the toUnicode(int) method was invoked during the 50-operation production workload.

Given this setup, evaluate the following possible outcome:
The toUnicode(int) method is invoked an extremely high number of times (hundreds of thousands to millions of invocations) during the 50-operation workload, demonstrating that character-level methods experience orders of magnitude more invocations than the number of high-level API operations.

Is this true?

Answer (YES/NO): NO